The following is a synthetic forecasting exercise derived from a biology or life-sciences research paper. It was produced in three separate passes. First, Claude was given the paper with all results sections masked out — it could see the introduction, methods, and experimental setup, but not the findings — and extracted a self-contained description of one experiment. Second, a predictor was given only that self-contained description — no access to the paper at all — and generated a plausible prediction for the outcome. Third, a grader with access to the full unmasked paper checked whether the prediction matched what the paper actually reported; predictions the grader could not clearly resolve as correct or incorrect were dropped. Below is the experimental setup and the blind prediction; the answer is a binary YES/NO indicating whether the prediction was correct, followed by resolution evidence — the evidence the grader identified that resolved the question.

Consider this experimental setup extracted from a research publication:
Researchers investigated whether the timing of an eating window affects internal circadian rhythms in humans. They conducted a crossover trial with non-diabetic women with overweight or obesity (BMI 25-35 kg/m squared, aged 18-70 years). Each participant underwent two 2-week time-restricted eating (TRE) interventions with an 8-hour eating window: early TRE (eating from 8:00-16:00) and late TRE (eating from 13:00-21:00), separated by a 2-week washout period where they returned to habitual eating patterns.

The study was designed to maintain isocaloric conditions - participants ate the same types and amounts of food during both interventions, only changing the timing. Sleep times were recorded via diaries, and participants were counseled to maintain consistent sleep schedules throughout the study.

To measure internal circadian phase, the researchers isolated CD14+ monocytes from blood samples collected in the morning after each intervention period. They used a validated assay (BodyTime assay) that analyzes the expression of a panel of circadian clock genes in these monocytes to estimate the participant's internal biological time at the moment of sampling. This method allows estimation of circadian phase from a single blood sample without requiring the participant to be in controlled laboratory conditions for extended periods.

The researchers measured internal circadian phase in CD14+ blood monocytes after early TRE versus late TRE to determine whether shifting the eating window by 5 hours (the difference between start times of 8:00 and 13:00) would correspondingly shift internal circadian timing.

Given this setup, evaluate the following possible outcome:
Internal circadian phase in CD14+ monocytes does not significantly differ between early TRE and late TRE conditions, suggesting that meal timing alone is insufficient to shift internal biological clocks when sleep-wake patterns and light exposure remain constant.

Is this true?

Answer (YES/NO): NO